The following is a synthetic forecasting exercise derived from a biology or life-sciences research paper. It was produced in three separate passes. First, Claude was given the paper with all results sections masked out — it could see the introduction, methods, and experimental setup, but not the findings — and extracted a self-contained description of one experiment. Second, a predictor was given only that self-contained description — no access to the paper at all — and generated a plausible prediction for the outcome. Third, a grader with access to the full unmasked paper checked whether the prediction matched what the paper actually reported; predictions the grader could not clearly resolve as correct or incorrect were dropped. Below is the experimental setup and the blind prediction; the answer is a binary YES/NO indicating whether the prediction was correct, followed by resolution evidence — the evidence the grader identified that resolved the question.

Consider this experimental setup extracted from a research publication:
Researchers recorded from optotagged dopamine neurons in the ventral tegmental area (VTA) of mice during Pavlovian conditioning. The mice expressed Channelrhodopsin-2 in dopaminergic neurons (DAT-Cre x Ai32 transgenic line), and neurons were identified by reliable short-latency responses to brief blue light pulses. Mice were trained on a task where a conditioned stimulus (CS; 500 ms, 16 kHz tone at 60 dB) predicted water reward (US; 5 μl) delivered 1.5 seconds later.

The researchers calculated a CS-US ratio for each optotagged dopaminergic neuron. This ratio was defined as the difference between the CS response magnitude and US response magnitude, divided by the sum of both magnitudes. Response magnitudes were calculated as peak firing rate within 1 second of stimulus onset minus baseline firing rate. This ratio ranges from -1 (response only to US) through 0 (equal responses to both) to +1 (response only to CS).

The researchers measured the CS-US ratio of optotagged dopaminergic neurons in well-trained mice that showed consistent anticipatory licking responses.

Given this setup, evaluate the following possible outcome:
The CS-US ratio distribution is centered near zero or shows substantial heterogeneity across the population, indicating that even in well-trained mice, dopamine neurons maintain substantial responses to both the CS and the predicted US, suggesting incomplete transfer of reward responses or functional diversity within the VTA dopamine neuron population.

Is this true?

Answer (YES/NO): YES